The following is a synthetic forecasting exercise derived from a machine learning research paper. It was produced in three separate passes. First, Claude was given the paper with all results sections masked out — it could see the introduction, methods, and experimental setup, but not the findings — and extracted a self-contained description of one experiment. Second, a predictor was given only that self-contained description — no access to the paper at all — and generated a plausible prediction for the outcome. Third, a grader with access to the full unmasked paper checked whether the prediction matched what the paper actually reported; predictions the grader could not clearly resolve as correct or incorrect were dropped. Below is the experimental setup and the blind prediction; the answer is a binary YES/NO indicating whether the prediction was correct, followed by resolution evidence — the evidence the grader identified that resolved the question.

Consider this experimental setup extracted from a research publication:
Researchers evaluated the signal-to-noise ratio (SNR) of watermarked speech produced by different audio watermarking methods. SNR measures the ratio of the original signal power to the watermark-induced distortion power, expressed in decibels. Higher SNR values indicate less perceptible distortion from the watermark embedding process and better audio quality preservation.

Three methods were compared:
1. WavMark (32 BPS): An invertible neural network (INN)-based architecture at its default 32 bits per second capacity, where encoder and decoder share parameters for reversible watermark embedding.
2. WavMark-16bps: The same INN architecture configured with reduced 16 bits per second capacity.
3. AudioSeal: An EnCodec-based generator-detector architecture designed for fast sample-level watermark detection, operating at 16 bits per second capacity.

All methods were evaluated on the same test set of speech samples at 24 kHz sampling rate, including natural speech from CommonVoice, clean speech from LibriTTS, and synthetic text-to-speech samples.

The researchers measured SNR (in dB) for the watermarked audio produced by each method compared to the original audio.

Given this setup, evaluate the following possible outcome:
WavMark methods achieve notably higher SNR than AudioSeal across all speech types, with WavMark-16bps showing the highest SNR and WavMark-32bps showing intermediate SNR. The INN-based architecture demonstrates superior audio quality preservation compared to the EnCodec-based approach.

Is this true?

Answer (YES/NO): YES